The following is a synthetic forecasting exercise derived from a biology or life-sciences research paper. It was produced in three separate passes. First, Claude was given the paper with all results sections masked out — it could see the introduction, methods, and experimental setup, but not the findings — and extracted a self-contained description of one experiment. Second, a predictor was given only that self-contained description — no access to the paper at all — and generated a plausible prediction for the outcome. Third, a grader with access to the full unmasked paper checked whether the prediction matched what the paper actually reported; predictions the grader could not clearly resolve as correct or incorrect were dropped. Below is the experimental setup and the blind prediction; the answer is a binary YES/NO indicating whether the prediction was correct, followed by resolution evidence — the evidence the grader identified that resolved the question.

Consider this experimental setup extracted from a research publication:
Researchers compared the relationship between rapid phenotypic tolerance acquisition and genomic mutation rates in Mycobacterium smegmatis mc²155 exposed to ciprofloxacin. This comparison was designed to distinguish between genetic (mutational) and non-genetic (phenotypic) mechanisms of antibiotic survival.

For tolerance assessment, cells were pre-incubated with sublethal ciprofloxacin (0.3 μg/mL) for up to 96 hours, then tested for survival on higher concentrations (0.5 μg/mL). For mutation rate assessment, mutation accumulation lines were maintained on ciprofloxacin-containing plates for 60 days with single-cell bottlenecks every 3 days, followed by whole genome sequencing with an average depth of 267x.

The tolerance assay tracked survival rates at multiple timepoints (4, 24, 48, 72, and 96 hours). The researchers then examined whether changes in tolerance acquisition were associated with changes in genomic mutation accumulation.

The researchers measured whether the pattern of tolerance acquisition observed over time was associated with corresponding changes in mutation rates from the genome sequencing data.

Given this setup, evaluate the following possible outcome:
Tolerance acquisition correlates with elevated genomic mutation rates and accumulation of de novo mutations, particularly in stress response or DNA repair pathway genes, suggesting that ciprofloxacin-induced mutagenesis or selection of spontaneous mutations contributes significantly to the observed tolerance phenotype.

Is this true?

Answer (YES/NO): NO